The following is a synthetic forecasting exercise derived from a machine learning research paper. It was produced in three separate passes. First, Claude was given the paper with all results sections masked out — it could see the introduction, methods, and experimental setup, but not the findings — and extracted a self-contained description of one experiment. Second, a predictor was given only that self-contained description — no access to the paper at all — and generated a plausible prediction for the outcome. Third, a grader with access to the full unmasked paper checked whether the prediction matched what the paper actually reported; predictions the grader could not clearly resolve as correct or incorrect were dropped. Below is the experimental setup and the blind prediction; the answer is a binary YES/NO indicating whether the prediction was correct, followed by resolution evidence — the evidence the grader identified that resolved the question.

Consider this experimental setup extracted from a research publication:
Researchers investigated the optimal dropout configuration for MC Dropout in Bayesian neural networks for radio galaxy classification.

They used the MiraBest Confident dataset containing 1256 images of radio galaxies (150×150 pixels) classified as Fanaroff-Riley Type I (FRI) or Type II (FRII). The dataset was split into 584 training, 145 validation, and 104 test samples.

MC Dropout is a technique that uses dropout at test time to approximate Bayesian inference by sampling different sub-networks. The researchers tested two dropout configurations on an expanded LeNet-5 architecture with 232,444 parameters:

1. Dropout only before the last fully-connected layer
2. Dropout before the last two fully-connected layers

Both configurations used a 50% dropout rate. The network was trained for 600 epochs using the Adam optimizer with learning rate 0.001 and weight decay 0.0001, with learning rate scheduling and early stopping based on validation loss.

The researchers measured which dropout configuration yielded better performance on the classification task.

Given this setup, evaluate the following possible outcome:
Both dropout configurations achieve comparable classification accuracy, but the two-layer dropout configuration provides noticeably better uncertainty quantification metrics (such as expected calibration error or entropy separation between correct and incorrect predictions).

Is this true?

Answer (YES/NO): NO